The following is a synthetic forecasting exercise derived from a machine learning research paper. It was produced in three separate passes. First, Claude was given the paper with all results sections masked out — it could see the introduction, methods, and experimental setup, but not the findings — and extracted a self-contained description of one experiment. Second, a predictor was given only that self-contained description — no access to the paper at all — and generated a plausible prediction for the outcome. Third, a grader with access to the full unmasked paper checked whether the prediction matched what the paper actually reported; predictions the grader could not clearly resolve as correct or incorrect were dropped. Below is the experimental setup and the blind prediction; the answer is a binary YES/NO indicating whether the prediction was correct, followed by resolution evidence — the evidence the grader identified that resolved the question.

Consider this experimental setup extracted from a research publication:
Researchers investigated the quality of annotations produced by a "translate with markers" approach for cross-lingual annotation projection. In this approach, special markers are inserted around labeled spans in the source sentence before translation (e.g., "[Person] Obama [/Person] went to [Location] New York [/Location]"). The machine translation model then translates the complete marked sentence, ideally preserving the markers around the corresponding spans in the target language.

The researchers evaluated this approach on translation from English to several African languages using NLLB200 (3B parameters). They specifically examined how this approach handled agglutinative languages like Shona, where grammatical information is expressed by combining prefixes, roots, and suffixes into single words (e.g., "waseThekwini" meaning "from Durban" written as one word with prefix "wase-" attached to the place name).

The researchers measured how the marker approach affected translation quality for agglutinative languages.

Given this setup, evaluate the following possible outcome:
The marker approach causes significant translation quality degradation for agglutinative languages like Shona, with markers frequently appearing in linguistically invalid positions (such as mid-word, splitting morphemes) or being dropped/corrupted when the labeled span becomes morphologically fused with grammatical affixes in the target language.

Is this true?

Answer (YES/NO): YES